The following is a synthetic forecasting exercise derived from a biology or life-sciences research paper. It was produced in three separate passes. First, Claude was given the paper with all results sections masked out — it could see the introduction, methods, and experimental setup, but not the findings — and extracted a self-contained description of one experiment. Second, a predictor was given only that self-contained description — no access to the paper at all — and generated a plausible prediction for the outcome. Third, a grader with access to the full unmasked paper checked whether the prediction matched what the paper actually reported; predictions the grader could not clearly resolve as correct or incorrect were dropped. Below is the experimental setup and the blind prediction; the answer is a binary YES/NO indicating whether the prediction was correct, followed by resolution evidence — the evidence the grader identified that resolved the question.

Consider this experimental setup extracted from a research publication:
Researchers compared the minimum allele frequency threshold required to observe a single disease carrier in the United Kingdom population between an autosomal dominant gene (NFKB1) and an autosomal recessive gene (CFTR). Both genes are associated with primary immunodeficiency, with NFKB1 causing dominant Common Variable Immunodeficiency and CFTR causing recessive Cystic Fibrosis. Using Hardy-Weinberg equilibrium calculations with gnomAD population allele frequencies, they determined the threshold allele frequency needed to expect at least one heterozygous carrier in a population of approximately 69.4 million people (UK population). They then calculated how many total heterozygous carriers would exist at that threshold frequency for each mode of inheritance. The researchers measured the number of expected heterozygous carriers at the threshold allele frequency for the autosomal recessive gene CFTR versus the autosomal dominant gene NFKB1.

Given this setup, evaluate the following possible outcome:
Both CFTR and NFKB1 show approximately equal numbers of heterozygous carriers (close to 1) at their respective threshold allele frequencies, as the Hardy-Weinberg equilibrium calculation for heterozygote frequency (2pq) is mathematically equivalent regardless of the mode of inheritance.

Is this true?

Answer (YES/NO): NO